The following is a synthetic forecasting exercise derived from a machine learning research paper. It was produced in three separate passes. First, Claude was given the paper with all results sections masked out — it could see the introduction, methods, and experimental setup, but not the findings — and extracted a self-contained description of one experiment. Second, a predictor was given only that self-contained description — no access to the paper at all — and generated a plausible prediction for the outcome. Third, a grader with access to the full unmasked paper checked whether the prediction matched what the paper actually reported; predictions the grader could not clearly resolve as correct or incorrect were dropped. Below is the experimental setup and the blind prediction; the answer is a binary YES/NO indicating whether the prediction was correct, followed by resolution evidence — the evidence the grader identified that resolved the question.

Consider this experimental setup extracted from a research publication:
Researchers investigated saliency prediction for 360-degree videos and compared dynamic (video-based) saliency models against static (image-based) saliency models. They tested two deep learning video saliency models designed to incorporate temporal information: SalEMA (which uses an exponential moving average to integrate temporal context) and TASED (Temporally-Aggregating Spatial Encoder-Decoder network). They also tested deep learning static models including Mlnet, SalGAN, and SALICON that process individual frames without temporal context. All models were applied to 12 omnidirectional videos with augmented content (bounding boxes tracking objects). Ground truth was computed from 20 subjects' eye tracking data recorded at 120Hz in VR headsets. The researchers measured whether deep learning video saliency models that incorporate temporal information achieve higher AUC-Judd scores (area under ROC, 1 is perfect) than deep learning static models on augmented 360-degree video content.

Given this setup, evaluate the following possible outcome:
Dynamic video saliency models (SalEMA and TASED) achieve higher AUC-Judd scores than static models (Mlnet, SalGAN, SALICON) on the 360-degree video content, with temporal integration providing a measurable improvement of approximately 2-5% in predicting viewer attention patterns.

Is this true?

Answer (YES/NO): NO